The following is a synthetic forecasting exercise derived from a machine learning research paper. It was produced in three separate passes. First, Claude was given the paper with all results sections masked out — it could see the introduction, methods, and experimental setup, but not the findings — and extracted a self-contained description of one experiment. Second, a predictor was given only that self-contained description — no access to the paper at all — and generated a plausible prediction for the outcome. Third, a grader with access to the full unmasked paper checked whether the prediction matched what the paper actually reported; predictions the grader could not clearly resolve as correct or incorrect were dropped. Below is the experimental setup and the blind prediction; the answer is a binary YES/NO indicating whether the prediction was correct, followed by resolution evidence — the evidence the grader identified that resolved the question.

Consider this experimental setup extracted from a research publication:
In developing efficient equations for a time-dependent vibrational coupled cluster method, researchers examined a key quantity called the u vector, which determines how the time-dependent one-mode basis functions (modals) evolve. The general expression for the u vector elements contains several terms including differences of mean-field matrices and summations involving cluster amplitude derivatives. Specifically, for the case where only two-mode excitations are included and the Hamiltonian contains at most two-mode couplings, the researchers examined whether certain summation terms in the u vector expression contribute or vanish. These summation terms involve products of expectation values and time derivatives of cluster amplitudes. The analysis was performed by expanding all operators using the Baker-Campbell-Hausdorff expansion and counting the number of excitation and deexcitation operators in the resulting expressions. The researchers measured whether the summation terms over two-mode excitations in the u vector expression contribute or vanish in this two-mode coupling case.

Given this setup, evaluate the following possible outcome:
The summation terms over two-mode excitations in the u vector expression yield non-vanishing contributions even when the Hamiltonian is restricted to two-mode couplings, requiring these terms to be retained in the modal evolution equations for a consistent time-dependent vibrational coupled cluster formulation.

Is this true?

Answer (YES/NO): NO